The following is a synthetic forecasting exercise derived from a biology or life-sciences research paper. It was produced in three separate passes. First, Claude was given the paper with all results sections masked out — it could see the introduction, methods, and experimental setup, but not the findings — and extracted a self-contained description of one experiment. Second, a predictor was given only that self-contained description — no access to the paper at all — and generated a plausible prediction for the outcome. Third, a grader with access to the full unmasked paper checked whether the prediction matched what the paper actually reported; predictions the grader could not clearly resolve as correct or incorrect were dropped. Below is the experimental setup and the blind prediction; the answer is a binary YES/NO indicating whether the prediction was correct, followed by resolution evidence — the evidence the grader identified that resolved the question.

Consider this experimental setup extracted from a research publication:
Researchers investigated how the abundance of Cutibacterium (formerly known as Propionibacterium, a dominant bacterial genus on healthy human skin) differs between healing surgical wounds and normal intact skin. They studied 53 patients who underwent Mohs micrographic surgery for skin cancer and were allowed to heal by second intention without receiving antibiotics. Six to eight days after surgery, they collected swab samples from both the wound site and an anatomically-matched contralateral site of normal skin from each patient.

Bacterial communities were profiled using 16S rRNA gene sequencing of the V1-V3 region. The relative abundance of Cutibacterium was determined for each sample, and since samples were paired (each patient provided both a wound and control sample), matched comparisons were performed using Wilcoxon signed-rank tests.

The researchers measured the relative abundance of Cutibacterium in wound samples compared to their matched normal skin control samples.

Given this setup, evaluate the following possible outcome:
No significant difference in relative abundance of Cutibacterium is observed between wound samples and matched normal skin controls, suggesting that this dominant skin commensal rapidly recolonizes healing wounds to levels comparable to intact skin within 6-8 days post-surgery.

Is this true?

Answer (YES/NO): NO